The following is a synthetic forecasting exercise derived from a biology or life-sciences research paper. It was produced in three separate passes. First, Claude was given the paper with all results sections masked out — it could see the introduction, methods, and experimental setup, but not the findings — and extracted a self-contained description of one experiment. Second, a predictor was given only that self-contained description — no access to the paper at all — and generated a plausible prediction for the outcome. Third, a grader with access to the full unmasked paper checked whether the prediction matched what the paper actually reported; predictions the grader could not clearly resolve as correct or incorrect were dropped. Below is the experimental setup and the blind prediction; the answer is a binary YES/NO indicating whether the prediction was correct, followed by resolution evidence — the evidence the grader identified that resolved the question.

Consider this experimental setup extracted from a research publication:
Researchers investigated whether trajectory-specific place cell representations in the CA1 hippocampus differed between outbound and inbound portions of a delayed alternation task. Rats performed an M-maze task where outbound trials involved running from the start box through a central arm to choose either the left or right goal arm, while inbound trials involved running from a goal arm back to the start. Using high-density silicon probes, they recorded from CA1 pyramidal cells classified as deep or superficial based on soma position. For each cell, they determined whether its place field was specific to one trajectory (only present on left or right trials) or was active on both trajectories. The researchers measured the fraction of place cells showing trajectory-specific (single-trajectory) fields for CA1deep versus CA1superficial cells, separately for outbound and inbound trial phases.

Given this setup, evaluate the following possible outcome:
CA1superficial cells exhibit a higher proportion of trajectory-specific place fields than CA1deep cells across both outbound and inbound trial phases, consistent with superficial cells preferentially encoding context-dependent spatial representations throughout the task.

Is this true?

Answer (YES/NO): NO